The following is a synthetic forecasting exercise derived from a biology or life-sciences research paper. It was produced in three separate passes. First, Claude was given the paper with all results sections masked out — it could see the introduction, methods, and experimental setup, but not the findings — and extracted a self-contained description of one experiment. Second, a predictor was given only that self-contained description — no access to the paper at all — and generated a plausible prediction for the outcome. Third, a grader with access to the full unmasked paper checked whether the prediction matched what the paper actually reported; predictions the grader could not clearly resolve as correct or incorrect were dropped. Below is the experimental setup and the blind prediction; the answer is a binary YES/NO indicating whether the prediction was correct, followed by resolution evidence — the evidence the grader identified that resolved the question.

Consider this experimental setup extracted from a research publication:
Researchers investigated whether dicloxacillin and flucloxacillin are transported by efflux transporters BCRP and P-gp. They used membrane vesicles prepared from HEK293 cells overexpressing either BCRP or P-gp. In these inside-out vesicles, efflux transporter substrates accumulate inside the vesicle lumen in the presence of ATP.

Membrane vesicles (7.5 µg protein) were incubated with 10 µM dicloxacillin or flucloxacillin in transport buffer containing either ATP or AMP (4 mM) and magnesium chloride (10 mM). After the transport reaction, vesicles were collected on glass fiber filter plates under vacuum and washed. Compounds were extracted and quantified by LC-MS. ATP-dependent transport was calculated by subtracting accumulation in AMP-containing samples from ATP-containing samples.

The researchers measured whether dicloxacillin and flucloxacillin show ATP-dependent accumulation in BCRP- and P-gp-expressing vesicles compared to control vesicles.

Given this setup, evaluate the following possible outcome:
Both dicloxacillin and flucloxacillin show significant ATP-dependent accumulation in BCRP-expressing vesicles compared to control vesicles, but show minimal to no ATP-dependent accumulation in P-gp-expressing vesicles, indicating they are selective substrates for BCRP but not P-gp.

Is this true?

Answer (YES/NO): NO